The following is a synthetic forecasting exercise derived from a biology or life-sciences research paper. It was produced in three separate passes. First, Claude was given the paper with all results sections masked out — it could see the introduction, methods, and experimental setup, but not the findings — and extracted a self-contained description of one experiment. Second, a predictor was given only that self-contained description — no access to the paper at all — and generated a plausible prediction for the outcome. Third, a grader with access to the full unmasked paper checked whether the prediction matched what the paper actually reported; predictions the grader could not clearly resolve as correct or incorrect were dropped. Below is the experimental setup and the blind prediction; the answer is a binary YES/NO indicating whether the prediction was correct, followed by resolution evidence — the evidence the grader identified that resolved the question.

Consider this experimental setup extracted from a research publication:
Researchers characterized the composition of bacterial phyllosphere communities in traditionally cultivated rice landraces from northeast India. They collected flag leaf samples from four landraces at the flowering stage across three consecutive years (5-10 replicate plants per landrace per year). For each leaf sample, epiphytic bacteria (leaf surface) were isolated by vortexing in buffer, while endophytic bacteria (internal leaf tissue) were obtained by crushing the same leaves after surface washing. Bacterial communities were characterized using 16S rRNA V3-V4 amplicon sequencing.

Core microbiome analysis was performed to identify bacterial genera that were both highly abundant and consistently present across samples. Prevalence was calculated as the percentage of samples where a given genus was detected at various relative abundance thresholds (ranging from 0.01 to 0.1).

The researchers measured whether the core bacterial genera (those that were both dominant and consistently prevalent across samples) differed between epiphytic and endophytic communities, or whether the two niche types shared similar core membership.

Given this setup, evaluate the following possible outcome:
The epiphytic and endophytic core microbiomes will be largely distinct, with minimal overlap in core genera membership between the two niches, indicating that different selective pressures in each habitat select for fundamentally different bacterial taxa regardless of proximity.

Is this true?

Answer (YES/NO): NO